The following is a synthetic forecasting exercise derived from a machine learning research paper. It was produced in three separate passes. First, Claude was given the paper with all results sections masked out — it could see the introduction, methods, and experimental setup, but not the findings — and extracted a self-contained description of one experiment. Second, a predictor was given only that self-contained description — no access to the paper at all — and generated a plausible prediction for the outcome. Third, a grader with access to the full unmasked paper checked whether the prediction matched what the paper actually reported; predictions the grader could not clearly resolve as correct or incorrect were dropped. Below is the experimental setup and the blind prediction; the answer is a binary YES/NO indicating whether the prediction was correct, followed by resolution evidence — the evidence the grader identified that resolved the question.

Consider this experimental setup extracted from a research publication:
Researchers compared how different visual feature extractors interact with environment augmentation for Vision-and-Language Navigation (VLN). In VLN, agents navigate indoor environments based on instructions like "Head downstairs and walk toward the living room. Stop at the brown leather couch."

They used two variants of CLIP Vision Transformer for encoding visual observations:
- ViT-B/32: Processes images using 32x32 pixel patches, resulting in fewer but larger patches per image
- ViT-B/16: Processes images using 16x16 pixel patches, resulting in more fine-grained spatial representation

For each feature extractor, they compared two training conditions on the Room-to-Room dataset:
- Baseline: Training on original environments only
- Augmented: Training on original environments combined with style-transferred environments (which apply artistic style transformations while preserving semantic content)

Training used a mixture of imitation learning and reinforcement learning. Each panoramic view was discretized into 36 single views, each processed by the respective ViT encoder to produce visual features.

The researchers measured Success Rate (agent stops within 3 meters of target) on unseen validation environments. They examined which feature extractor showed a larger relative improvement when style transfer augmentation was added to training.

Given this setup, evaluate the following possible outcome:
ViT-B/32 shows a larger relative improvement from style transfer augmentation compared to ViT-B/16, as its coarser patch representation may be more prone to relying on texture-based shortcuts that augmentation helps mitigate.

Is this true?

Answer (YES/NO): YES